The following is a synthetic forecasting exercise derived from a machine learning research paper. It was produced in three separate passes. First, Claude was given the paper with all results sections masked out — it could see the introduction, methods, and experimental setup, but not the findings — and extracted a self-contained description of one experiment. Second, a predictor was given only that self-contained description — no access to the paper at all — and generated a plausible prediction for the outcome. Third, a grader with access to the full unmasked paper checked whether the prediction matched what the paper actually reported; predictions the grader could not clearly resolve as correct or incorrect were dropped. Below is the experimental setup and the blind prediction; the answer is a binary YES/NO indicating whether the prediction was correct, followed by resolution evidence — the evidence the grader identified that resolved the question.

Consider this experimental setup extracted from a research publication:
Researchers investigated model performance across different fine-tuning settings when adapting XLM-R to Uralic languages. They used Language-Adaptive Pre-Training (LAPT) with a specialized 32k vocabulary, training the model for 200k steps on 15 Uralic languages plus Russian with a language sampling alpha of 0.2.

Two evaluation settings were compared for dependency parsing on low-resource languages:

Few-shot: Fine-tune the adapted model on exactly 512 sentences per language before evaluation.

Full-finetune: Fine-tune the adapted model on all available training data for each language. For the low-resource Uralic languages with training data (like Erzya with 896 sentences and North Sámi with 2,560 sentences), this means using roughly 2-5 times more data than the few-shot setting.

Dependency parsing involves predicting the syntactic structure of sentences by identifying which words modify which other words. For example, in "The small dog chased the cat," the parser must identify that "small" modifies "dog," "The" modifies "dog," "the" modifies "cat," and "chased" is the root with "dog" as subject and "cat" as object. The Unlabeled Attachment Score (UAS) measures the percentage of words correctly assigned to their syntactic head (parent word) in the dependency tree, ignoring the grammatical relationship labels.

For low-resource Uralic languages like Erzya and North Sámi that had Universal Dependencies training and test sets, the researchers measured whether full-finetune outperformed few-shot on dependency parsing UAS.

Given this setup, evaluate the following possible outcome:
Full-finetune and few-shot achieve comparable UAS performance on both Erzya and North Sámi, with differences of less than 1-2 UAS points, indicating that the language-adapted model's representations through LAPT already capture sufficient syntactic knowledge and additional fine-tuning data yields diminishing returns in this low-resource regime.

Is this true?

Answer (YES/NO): NO